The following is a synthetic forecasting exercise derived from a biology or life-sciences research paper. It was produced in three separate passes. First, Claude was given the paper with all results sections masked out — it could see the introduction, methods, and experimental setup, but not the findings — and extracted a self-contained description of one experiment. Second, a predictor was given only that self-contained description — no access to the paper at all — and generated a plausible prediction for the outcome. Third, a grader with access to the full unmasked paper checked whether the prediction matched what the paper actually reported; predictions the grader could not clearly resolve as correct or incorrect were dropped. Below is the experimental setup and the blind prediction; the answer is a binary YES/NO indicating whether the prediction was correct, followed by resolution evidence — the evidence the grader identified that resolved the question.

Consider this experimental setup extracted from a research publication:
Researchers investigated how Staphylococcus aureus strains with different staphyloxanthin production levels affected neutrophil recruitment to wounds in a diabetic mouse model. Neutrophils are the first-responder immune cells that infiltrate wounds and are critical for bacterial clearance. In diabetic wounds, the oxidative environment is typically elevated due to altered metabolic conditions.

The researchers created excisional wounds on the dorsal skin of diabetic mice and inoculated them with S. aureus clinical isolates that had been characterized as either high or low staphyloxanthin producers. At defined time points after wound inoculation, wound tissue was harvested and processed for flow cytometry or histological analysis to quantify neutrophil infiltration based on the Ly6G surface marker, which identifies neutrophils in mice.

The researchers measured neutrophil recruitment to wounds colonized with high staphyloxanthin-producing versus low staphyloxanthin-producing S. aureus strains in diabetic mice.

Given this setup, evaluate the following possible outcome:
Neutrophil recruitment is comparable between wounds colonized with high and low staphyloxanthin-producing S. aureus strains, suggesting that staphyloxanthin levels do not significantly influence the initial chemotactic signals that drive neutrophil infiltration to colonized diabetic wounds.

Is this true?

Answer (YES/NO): NO